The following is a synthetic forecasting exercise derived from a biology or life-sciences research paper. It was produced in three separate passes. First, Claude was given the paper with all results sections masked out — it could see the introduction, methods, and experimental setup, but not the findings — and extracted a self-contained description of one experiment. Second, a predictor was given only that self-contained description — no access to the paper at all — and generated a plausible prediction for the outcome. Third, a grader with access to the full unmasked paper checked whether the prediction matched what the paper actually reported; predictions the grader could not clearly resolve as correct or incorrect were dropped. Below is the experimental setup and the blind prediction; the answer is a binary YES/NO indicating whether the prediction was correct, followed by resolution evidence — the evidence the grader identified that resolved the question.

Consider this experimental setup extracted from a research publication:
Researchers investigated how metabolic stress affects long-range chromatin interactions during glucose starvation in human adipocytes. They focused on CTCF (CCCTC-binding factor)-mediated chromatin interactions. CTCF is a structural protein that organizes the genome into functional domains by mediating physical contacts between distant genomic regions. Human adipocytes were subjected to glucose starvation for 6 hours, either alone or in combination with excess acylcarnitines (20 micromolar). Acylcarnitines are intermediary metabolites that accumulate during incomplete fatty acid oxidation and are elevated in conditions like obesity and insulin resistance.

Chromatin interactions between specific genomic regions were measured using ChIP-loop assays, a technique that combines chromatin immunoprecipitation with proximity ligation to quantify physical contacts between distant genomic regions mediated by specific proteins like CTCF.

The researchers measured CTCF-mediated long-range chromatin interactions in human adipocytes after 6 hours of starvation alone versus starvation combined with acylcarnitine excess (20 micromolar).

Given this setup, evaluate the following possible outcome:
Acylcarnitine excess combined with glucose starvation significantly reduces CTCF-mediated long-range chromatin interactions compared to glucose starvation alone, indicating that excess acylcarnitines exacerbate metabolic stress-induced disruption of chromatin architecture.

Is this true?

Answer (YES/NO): YES